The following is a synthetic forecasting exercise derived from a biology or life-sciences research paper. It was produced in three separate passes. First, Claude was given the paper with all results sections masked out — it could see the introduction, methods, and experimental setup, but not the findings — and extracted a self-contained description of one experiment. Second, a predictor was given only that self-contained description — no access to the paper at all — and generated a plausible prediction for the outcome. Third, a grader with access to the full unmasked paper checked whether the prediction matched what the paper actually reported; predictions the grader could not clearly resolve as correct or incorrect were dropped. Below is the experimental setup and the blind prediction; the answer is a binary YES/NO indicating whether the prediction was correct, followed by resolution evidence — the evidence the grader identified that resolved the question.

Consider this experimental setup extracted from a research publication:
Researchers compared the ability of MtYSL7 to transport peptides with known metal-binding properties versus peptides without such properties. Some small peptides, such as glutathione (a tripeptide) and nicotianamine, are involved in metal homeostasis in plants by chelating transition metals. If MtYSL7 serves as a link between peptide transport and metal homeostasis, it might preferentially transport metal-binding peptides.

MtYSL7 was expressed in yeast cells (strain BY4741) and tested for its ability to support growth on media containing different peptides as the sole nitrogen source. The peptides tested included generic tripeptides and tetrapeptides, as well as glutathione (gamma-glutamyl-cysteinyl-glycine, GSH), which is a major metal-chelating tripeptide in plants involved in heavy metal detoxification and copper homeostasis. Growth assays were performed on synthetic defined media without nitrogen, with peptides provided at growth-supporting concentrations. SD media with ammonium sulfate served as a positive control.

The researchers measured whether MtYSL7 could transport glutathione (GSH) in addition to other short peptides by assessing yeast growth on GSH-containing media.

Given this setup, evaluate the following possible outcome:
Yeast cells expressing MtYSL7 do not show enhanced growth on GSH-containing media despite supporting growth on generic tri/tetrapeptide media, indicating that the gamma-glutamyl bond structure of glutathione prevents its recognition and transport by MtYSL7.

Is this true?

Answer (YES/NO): NO